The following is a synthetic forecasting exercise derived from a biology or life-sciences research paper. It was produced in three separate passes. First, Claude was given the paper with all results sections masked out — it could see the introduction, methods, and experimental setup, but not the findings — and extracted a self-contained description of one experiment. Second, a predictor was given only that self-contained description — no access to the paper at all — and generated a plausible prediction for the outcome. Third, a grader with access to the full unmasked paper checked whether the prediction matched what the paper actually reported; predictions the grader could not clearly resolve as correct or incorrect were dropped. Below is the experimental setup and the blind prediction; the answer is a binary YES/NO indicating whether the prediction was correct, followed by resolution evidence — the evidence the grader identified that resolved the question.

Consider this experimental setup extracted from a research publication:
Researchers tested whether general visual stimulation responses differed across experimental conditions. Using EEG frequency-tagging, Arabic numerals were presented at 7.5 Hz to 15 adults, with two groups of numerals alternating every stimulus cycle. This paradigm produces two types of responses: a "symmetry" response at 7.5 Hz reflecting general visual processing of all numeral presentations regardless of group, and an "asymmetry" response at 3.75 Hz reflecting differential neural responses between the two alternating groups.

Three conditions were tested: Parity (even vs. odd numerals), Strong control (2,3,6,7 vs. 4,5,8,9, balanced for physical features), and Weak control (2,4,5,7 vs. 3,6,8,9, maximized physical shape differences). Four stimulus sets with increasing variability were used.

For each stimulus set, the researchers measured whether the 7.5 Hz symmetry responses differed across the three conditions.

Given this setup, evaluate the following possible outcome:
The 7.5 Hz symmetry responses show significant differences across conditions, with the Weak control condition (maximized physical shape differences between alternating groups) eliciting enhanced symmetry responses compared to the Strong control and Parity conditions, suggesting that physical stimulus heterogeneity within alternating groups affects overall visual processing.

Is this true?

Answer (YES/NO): NO